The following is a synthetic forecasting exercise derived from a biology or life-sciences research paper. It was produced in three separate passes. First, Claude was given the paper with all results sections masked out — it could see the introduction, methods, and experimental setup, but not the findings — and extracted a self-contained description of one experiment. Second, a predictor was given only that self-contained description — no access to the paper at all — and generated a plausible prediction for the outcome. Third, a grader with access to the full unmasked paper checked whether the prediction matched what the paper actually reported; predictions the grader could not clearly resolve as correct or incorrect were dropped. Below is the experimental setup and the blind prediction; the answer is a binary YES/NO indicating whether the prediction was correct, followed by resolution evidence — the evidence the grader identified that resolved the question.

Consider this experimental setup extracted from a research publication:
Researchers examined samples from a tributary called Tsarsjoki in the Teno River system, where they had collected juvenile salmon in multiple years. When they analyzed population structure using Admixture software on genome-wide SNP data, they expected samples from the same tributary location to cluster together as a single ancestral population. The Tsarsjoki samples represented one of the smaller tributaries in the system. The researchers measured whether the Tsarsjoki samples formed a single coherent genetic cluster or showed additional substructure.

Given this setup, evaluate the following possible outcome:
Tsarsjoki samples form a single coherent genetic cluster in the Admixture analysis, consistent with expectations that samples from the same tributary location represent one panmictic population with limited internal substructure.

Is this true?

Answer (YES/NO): NO